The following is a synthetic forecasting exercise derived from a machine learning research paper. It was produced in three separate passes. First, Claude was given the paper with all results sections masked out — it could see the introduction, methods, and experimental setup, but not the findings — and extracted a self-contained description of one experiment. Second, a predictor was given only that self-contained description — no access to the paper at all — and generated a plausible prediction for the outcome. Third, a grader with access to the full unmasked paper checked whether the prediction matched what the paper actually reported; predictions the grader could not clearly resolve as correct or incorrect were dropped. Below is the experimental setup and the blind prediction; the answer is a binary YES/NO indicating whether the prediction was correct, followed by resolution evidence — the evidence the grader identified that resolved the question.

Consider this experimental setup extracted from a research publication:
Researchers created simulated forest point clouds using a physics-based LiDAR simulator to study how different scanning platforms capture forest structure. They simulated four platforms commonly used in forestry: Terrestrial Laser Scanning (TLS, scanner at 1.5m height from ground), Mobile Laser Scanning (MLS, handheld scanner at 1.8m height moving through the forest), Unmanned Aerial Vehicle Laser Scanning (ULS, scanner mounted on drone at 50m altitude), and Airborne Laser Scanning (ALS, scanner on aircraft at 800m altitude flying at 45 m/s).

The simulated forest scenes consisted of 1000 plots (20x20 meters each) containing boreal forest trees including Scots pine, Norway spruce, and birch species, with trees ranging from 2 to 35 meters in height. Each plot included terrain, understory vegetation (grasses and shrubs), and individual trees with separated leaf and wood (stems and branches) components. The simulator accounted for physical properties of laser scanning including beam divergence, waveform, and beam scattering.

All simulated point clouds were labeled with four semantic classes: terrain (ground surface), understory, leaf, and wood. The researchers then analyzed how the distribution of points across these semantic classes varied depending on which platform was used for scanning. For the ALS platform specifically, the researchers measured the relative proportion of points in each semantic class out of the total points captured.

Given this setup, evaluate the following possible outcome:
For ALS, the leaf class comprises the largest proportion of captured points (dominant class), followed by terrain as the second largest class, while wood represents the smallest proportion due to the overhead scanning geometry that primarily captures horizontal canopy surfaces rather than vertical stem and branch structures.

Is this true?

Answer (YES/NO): NO